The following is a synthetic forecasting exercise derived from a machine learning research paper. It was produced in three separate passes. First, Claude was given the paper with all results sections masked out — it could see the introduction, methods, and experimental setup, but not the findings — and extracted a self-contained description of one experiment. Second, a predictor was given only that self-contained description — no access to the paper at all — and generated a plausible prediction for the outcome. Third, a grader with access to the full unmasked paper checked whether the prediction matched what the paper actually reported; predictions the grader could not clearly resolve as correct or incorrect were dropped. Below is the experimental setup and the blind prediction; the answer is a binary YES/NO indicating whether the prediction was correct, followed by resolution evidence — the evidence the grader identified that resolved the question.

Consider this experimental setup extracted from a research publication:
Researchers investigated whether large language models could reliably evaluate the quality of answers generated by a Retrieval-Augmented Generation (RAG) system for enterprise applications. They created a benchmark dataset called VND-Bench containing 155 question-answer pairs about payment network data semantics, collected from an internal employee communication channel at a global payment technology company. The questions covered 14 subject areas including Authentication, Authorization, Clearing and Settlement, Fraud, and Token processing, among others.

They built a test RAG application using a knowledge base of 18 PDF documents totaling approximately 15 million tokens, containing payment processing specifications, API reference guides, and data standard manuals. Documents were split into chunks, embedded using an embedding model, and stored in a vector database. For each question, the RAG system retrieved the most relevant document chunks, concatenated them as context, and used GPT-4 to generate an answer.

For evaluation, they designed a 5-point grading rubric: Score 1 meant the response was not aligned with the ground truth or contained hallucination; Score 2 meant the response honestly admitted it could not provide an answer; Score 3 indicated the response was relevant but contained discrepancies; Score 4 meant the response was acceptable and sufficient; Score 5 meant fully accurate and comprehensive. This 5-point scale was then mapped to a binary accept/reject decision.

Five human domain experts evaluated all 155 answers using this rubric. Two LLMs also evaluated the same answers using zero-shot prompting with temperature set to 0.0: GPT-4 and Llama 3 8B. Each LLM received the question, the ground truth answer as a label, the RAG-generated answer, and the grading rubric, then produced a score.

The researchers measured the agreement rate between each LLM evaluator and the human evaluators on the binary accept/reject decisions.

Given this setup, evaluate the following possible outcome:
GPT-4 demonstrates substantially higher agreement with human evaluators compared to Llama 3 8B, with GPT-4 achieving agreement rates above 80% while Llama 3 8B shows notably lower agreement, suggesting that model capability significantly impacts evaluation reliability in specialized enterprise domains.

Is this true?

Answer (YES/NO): YES